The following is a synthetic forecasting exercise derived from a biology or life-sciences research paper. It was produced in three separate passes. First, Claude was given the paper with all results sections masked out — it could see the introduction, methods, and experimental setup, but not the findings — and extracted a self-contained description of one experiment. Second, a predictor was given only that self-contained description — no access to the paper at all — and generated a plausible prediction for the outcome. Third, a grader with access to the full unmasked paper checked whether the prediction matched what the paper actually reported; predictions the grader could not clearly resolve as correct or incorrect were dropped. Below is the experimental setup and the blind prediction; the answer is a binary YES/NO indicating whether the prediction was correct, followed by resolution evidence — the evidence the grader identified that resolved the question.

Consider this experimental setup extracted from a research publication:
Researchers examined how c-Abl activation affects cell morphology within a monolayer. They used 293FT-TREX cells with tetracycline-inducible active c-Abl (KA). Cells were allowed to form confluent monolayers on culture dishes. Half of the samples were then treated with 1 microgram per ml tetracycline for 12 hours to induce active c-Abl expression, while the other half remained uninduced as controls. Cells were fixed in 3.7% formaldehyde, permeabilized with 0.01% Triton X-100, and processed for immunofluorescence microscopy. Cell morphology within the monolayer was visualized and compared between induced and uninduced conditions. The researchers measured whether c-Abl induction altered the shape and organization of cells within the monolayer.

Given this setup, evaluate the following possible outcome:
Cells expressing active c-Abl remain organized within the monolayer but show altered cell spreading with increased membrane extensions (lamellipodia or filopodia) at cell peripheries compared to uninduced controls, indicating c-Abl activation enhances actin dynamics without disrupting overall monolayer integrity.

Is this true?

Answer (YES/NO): NO